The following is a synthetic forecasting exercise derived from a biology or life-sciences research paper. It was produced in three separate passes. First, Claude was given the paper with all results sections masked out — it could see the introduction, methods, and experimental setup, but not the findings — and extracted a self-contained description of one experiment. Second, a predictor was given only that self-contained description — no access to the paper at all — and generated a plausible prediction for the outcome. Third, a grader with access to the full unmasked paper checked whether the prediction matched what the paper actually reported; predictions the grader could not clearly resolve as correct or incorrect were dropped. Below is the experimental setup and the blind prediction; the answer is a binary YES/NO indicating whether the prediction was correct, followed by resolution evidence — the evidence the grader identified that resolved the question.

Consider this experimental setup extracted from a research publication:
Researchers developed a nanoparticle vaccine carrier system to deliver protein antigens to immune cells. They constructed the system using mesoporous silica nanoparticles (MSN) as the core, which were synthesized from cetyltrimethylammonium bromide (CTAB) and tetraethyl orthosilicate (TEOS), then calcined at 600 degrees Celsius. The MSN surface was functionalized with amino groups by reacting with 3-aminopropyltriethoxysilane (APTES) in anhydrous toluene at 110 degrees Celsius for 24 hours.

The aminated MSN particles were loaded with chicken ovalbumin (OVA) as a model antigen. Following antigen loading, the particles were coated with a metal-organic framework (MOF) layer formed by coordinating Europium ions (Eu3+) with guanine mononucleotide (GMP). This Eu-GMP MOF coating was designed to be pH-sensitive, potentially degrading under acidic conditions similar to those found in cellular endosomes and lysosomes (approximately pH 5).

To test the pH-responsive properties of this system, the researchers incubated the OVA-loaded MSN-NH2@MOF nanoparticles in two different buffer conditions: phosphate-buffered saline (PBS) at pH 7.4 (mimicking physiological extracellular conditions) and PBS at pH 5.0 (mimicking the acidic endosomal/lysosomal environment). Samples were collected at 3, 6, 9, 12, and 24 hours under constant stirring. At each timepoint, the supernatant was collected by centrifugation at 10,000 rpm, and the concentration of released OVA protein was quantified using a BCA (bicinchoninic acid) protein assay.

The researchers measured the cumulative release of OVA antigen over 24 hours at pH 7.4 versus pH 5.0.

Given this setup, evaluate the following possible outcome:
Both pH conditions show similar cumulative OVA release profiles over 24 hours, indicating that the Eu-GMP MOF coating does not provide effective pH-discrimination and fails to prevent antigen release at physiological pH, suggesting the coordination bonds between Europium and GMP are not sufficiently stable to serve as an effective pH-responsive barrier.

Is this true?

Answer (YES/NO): NO